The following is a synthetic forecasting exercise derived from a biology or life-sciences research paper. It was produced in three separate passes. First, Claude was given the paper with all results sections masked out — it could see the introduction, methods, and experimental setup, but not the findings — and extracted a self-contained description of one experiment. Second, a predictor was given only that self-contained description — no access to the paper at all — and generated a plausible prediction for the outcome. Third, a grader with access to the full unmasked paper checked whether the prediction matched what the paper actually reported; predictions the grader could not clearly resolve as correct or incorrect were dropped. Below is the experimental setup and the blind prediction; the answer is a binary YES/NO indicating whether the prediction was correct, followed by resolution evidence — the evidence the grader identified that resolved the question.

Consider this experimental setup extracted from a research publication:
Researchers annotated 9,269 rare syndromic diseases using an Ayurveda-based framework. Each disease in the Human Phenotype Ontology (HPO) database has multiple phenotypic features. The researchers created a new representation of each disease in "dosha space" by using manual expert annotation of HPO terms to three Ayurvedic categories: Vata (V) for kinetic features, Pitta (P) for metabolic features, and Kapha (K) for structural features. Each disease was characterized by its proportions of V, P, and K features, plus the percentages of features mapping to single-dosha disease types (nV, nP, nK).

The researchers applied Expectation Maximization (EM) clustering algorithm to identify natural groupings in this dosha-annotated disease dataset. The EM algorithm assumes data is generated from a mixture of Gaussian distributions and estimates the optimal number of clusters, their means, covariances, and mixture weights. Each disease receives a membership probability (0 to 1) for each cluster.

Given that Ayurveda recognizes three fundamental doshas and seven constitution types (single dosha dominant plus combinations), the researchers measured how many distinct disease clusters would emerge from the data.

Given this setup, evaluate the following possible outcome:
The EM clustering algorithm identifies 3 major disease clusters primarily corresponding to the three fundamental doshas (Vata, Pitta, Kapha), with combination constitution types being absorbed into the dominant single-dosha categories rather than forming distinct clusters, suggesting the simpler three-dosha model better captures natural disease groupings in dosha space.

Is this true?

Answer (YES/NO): NO